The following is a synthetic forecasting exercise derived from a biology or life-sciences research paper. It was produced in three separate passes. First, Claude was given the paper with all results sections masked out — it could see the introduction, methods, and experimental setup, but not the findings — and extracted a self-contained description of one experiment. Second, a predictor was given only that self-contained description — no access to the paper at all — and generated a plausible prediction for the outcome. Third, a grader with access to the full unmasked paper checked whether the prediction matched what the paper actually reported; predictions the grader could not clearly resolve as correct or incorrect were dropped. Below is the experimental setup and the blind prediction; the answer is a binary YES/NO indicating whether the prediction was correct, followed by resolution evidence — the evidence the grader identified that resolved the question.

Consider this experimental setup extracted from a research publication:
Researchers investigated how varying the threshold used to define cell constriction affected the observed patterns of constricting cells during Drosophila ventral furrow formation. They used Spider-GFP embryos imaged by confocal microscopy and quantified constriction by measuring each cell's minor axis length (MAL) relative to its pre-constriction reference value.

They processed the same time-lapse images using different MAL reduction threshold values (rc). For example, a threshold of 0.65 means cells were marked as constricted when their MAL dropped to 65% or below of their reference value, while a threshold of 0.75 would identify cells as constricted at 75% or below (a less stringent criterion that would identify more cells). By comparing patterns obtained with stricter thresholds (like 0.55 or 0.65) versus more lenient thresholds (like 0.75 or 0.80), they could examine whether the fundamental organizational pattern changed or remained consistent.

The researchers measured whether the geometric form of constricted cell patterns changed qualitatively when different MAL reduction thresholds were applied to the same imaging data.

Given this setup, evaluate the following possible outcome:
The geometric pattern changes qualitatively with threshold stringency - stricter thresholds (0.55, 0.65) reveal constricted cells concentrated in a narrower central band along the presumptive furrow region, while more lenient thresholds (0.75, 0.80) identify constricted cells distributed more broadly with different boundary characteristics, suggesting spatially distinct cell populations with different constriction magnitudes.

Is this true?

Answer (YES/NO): NO